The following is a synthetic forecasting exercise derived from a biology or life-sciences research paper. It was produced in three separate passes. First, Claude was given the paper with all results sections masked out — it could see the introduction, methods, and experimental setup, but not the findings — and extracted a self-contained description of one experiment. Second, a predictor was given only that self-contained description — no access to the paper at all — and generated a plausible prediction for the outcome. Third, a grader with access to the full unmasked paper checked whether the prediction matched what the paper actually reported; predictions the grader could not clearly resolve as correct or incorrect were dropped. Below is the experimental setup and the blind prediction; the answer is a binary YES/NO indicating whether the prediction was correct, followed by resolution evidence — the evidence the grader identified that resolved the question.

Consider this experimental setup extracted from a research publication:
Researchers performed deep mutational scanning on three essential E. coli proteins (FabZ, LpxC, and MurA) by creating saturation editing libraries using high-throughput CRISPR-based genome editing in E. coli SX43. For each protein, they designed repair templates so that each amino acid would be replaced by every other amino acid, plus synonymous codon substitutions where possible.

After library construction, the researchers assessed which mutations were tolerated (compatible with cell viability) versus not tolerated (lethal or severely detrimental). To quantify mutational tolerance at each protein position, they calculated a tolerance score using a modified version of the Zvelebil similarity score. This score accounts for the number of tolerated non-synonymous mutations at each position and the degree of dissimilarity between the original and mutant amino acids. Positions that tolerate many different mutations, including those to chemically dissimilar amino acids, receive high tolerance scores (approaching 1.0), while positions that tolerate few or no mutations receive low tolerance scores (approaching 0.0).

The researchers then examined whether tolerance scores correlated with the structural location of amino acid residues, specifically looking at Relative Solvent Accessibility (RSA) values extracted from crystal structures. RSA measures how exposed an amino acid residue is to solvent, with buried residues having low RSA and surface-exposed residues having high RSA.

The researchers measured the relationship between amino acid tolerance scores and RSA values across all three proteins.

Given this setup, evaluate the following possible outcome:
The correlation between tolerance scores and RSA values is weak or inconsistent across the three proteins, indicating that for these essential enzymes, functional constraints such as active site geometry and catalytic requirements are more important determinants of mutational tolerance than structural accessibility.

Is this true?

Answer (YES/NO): NO